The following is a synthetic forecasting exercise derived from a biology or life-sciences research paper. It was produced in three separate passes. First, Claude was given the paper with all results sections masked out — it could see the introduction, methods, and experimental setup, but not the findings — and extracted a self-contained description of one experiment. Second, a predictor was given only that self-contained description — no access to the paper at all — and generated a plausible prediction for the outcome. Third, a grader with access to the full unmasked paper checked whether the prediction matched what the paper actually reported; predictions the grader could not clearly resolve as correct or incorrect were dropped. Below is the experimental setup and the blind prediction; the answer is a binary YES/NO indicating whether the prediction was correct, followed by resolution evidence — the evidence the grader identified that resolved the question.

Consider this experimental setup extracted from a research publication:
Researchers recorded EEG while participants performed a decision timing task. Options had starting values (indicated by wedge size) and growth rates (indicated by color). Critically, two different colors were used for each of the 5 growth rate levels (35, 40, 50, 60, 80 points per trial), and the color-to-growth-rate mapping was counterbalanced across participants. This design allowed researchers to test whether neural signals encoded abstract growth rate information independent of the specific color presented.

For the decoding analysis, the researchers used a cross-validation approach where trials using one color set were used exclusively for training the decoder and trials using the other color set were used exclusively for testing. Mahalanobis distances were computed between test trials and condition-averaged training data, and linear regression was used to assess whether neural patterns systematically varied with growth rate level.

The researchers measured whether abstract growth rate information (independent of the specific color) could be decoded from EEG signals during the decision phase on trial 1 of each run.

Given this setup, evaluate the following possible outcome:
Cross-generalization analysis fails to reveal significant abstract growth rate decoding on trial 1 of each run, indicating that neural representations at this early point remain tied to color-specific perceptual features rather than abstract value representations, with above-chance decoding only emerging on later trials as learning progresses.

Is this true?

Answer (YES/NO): NO